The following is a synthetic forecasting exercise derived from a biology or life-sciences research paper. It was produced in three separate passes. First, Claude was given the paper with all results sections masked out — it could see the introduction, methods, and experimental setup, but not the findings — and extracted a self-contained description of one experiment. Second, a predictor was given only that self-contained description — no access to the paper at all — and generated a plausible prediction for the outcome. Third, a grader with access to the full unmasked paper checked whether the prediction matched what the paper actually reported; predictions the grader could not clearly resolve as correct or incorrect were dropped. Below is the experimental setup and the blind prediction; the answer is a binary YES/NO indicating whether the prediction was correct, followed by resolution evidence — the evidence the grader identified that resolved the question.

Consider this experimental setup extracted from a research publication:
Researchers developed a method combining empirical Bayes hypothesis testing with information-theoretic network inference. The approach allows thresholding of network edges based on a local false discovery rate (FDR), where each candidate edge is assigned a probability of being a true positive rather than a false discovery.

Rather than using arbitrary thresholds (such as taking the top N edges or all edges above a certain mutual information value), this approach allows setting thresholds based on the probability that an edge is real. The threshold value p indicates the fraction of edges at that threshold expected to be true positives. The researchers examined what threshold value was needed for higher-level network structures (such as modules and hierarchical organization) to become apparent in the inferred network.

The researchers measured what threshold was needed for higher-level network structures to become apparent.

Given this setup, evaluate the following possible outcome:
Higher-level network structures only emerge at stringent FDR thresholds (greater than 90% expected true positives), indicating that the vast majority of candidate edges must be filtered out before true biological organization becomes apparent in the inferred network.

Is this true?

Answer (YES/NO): NO